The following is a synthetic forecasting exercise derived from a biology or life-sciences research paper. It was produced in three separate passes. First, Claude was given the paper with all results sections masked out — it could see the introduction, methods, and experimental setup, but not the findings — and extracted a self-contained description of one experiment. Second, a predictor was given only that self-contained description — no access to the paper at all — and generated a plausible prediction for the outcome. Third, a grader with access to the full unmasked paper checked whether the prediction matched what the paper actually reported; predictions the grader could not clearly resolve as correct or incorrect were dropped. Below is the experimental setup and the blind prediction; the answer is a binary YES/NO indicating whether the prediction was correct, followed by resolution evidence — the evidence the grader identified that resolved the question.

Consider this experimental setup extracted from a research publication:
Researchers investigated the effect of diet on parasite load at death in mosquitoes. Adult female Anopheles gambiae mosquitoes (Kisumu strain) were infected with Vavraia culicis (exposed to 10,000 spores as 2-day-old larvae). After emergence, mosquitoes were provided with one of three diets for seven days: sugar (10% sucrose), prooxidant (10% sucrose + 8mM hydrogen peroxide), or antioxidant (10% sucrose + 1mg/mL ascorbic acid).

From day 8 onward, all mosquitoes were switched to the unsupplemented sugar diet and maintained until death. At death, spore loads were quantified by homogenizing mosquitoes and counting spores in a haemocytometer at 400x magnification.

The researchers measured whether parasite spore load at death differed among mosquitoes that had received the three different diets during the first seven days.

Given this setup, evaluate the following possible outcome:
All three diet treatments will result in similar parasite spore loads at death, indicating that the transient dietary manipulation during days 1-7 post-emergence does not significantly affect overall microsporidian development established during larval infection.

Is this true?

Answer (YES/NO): NO